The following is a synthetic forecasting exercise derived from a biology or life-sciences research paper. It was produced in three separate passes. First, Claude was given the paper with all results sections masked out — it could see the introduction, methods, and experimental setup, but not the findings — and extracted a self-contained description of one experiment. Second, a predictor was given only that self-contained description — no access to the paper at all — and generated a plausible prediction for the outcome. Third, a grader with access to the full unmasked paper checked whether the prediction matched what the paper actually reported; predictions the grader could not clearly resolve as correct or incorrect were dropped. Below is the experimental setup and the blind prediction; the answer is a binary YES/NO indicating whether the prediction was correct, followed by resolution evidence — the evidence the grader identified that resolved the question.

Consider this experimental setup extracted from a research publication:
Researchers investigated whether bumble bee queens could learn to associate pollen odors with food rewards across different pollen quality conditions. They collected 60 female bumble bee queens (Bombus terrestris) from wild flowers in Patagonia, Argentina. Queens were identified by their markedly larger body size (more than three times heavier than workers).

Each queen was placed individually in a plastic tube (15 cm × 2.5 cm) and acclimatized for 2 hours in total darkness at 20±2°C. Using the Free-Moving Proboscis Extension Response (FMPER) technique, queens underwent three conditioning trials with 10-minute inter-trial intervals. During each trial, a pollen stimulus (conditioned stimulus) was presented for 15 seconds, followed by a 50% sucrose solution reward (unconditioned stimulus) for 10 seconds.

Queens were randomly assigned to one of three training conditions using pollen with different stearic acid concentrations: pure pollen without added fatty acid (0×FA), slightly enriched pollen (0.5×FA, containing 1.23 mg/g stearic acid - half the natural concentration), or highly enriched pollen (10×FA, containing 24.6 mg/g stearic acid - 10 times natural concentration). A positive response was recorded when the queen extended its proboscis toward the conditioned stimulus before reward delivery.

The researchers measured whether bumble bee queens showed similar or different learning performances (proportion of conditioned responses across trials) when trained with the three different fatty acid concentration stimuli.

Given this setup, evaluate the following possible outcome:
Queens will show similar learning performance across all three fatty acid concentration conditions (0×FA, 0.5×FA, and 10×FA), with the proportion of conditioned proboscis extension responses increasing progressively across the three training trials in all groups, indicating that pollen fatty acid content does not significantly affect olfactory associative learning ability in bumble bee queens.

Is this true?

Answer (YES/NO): NO